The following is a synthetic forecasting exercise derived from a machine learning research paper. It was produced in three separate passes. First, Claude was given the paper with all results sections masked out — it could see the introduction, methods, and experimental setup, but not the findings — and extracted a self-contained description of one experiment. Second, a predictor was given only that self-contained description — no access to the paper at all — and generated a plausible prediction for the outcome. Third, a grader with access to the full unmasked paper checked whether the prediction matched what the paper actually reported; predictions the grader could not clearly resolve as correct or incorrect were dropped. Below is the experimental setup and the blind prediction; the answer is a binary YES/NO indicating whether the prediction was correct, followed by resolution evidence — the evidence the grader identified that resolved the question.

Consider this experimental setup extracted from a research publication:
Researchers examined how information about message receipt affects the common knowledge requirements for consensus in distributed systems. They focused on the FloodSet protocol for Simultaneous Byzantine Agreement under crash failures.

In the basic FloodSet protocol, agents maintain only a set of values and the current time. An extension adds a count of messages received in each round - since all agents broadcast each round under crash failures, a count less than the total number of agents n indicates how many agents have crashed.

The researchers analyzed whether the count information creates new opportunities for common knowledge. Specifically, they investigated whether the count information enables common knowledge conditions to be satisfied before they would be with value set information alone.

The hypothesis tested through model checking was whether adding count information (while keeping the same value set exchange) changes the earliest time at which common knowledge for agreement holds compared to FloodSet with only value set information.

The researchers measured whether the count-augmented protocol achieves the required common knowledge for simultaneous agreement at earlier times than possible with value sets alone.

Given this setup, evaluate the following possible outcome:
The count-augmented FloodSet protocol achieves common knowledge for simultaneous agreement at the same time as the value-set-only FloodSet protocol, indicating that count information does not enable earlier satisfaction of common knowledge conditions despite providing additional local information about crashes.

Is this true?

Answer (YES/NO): NO